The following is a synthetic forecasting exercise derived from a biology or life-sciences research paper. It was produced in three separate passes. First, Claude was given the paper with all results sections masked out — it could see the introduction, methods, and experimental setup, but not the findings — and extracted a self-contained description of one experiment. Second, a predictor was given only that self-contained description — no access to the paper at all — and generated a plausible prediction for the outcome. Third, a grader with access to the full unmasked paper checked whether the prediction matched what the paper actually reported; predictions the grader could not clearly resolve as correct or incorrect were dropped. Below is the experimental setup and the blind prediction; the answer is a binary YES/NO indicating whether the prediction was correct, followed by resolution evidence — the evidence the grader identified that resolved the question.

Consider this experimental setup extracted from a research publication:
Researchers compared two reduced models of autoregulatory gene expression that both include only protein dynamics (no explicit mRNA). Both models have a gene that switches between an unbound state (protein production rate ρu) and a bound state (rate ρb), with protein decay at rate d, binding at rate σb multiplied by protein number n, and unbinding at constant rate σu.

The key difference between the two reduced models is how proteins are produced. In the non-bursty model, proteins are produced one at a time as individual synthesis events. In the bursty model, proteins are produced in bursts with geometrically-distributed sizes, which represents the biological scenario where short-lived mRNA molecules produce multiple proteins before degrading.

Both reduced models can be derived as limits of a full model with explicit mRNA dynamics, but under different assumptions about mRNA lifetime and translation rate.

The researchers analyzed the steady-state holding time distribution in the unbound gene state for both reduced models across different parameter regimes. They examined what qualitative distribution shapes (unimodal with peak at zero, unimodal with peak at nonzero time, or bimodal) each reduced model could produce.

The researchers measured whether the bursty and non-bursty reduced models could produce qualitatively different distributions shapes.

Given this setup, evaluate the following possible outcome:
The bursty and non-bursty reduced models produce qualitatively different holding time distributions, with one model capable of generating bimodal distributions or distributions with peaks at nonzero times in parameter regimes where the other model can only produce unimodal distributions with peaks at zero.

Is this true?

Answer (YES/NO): NO